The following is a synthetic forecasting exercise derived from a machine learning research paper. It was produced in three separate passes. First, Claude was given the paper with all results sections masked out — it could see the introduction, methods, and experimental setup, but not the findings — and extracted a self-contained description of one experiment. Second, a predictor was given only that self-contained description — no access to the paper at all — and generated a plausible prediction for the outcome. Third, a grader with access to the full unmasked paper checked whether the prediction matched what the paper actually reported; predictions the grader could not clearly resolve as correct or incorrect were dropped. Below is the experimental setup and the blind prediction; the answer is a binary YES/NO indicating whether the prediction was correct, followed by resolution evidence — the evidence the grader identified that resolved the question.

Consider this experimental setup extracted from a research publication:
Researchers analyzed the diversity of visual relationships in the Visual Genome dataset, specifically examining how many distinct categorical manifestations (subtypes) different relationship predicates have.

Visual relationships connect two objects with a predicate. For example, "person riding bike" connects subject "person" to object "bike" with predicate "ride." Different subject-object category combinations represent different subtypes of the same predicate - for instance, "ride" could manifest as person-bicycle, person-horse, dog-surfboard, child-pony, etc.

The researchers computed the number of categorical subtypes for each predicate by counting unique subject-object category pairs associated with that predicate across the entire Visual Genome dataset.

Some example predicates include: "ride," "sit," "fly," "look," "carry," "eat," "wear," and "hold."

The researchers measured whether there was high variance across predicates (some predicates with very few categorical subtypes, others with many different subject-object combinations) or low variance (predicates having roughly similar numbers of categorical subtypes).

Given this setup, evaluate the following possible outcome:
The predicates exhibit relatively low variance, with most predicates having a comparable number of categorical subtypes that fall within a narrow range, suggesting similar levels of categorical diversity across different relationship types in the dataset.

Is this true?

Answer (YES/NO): NO